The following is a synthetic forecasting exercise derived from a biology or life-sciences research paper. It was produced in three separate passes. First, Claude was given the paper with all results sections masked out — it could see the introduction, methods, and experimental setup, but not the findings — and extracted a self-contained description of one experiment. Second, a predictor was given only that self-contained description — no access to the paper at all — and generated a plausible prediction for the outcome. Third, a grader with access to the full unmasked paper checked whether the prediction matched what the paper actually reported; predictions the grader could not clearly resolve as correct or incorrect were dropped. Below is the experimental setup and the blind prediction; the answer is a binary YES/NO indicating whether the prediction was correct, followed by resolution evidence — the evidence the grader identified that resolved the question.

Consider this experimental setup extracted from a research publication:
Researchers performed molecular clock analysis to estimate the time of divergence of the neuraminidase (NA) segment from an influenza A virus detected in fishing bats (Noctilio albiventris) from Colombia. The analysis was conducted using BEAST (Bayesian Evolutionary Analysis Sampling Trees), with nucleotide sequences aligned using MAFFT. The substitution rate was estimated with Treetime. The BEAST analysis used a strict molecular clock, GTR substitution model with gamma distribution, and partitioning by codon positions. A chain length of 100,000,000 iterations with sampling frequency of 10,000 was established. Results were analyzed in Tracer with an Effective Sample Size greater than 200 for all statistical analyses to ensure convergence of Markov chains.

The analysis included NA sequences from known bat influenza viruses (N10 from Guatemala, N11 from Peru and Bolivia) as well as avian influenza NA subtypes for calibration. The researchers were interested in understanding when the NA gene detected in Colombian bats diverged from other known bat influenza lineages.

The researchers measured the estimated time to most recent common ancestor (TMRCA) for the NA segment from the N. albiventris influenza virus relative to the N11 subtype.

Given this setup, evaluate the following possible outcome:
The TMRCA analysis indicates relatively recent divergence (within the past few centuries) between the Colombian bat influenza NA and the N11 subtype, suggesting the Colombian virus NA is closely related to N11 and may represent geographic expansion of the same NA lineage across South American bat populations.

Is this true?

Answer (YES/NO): NO